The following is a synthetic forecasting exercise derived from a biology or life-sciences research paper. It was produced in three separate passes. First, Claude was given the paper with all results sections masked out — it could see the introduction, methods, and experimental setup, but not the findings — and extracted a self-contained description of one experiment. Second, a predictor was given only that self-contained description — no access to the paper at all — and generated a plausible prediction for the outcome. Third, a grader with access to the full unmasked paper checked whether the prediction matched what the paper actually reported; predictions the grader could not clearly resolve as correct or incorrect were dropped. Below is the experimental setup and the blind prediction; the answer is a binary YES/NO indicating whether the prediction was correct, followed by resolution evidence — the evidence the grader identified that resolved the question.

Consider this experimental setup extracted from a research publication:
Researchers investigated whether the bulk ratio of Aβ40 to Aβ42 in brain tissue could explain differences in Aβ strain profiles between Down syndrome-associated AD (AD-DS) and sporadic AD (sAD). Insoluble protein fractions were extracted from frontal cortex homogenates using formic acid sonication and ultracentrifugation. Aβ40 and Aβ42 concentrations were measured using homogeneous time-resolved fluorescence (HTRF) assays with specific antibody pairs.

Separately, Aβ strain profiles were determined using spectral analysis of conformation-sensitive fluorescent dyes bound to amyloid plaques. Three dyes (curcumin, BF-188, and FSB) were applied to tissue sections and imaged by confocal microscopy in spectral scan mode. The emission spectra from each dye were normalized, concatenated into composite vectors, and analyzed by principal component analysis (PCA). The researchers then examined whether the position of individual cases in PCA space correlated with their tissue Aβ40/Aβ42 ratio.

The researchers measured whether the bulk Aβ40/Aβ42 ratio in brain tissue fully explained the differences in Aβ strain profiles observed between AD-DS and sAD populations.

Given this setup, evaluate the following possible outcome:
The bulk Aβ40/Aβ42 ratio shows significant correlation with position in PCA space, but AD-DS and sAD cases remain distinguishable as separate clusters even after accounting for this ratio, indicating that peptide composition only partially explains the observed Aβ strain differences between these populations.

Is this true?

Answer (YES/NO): YES